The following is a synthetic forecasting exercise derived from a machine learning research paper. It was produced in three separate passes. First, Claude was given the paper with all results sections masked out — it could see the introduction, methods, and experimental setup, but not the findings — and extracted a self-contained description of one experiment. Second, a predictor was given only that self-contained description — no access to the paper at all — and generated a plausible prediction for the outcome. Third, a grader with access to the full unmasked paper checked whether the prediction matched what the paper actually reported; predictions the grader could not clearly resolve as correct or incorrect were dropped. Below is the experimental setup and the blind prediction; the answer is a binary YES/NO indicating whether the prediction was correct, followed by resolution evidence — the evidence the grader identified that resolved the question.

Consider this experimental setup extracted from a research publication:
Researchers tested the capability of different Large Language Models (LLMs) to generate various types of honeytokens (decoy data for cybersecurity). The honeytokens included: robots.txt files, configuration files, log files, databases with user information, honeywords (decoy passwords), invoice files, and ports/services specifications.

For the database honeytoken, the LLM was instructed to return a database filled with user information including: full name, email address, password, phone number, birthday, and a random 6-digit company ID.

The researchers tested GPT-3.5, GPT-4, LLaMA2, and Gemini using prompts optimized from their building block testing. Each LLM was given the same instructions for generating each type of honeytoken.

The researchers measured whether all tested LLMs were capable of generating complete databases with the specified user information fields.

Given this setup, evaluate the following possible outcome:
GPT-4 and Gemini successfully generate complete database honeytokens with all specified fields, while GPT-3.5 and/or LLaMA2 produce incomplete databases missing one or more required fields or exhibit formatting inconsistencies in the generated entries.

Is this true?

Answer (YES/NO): NO